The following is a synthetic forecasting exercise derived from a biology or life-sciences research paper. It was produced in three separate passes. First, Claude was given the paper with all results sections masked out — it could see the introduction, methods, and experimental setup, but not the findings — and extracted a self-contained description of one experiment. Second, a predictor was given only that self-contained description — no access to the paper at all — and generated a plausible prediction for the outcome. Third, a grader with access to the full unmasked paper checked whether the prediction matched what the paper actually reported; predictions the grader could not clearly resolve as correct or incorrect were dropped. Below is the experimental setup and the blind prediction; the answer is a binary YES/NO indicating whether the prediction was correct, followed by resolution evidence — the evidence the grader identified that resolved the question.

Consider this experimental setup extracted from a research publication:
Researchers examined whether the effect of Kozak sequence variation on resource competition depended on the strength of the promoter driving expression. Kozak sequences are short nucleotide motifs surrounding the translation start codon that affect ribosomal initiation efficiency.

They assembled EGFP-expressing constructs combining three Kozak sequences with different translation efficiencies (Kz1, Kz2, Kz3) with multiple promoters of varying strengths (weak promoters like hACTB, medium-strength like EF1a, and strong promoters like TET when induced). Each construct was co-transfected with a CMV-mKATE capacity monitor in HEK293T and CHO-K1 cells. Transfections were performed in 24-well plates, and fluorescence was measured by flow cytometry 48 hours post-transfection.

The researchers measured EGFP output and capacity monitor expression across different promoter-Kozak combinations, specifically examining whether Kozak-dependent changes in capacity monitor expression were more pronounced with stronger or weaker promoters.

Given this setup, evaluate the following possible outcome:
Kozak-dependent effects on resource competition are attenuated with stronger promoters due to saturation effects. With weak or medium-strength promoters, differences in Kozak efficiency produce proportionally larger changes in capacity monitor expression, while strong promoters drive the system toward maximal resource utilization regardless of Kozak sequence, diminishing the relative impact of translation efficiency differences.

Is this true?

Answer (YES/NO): NO